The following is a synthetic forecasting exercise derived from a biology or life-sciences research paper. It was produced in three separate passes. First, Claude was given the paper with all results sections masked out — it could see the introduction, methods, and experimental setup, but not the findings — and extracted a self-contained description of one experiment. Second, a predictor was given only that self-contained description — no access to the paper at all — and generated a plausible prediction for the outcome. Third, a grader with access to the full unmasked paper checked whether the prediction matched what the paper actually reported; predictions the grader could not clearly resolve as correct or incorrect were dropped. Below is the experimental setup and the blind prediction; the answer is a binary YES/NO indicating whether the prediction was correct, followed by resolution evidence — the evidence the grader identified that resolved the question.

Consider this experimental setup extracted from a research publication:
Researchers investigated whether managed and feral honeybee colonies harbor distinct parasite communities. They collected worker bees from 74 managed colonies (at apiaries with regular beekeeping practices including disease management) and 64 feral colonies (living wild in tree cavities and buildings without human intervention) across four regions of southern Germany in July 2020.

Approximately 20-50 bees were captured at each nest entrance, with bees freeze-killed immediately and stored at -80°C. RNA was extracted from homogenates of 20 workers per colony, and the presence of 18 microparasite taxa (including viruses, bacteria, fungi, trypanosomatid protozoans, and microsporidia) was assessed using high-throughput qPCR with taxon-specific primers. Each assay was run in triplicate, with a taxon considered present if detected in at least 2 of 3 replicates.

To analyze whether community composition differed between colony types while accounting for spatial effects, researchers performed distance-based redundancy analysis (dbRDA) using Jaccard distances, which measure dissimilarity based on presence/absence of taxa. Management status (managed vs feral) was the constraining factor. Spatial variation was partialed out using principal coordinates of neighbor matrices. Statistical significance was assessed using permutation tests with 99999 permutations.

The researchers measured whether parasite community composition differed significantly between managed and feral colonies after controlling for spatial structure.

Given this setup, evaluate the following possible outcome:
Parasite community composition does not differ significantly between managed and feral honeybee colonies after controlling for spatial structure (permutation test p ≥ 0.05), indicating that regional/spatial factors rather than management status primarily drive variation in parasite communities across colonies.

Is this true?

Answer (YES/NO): YES